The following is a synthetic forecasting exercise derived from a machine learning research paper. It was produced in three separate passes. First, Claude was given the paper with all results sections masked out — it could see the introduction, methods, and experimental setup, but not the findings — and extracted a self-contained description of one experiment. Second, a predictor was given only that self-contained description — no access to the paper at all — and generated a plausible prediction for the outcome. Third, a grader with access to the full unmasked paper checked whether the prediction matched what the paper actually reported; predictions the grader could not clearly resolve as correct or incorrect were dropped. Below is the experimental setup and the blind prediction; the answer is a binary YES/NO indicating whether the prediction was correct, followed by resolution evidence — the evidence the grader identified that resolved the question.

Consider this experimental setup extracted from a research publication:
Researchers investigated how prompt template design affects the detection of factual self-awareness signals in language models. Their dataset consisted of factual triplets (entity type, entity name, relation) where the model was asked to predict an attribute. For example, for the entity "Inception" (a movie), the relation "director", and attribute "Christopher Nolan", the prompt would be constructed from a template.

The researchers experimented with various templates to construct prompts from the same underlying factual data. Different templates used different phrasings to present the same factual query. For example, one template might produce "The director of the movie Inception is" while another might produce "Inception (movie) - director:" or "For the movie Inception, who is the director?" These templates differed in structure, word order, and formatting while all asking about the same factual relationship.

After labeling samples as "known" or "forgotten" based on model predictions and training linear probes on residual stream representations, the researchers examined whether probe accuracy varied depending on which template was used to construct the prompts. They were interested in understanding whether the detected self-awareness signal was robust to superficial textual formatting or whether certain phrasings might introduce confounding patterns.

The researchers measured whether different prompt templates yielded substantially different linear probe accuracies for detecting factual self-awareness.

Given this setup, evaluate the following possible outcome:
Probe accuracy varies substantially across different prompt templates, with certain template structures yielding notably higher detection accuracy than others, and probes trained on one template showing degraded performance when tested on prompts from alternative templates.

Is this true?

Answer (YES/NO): YES